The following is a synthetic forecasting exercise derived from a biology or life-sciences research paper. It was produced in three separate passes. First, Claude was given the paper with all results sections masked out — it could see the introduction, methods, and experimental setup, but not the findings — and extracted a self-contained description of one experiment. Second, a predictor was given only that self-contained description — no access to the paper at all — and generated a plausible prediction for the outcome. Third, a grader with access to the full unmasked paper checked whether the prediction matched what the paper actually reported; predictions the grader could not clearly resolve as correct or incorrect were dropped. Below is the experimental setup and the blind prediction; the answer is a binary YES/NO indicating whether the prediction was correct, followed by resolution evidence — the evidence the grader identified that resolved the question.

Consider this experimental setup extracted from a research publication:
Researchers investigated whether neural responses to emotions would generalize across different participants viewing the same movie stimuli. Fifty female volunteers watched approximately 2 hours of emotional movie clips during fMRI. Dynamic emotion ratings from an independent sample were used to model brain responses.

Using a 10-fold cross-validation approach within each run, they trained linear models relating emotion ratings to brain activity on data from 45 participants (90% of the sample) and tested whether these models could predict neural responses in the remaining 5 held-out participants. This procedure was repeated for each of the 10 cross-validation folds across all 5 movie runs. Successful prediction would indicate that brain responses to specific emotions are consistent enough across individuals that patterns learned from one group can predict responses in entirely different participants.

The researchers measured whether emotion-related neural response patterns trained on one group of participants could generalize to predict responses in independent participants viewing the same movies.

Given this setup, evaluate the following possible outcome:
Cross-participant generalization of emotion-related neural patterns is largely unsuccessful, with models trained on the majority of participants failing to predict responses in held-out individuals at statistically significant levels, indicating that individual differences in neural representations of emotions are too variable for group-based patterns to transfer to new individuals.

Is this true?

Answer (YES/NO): NO